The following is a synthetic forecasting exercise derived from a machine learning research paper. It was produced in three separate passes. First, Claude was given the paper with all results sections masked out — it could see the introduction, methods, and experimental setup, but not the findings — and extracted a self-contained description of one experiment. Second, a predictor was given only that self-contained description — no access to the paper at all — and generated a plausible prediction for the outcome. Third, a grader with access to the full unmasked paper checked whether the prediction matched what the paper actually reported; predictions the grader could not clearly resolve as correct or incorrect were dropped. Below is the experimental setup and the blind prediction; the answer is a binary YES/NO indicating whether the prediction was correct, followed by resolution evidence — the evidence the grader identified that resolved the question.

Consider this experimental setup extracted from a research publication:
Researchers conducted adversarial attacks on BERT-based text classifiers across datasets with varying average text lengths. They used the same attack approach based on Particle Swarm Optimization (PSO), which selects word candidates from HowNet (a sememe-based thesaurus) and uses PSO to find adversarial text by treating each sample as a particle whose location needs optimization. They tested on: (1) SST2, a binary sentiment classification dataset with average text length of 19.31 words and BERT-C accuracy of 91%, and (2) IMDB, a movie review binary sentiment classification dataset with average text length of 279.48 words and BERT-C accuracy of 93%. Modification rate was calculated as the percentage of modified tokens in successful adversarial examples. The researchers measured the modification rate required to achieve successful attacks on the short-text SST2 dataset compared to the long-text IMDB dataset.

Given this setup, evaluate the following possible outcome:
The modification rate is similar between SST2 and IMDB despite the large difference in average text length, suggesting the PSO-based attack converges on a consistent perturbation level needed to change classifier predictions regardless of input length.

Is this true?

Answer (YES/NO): NO